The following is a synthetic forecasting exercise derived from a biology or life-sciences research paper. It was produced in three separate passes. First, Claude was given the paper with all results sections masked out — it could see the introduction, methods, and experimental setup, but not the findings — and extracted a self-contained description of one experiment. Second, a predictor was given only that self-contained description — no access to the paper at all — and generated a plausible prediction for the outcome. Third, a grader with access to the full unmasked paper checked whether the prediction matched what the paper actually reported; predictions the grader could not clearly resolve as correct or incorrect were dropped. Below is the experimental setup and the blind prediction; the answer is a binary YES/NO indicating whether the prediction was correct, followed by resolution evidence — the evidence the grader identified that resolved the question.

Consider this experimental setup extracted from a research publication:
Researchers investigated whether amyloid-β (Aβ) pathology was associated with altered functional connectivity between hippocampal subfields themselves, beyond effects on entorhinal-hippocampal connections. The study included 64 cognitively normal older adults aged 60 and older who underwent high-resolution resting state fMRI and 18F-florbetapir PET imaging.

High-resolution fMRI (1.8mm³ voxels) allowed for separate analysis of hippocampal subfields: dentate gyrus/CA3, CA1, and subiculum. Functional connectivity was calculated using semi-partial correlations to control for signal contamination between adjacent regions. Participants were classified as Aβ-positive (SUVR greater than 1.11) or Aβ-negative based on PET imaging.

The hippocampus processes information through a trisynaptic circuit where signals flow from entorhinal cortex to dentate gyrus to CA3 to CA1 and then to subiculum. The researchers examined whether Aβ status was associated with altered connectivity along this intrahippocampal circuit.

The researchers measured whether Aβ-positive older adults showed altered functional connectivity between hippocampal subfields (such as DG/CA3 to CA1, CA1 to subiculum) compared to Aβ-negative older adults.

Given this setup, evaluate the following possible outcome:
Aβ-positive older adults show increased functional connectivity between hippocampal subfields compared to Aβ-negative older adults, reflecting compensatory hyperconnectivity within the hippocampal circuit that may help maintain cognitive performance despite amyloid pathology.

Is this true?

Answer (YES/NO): NO